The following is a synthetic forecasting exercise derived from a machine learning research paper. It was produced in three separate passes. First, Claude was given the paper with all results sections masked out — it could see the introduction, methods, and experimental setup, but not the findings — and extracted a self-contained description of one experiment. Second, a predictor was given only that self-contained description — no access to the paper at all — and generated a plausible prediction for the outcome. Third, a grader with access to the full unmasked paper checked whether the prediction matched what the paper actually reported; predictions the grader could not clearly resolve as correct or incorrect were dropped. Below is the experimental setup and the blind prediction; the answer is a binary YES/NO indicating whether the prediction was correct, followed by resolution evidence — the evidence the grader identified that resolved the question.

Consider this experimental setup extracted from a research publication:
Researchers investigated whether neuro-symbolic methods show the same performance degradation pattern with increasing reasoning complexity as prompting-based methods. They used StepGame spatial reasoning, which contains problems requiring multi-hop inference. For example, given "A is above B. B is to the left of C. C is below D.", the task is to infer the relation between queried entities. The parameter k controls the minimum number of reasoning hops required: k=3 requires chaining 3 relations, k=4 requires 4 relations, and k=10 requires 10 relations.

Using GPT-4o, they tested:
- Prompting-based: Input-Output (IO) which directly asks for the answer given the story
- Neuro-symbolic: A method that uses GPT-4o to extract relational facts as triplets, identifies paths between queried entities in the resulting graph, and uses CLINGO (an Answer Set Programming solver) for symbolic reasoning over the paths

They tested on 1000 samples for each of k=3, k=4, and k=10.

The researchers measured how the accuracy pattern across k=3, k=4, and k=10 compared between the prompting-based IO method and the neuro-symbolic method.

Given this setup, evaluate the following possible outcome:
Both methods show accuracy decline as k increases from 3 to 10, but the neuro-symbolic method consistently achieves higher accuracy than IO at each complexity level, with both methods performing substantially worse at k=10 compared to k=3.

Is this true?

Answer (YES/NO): NO